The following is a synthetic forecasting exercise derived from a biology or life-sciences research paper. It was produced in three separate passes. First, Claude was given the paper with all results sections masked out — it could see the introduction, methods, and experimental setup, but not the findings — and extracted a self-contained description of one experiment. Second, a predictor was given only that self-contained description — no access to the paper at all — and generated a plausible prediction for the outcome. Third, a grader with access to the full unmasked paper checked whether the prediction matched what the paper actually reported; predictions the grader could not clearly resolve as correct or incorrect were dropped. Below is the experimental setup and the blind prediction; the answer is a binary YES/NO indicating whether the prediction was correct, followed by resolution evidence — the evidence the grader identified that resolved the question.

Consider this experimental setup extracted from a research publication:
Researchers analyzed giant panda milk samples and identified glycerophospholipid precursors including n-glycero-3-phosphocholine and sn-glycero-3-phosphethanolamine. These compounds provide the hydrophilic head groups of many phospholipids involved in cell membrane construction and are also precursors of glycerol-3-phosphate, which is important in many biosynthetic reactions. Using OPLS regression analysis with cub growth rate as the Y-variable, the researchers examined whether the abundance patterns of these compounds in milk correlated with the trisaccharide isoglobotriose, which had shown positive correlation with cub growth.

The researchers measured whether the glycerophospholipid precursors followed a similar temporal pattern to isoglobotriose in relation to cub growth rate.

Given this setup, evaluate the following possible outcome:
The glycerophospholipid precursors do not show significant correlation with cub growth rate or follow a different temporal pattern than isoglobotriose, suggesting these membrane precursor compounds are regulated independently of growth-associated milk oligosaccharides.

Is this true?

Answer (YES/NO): NO